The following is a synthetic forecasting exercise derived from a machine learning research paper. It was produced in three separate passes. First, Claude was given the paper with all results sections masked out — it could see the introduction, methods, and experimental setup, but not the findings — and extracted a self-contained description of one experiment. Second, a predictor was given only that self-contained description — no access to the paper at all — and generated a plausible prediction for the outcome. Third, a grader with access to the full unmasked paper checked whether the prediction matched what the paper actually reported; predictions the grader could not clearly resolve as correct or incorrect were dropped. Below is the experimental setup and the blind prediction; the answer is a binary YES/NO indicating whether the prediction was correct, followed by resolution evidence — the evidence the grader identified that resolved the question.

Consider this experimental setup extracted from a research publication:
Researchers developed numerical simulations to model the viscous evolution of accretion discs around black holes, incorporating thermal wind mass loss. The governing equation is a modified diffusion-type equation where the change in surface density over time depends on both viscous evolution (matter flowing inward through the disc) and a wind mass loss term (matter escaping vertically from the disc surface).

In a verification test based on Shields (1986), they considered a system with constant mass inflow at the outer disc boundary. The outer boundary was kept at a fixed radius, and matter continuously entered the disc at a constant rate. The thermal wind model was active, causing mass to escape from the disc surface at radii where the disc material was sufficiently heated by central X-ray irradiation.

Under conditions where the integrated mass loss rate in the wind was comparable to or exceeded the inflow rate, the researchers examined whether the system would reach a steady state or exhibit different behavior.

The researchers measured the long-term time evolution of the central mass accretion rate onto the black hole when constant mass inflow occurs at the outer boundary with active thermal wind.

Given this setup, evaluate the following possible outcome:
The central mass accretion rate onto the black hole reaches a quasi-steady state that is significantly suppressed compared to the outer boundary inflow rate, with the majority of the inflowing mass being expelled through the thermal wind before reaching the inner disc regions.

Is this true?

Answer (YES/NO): NO